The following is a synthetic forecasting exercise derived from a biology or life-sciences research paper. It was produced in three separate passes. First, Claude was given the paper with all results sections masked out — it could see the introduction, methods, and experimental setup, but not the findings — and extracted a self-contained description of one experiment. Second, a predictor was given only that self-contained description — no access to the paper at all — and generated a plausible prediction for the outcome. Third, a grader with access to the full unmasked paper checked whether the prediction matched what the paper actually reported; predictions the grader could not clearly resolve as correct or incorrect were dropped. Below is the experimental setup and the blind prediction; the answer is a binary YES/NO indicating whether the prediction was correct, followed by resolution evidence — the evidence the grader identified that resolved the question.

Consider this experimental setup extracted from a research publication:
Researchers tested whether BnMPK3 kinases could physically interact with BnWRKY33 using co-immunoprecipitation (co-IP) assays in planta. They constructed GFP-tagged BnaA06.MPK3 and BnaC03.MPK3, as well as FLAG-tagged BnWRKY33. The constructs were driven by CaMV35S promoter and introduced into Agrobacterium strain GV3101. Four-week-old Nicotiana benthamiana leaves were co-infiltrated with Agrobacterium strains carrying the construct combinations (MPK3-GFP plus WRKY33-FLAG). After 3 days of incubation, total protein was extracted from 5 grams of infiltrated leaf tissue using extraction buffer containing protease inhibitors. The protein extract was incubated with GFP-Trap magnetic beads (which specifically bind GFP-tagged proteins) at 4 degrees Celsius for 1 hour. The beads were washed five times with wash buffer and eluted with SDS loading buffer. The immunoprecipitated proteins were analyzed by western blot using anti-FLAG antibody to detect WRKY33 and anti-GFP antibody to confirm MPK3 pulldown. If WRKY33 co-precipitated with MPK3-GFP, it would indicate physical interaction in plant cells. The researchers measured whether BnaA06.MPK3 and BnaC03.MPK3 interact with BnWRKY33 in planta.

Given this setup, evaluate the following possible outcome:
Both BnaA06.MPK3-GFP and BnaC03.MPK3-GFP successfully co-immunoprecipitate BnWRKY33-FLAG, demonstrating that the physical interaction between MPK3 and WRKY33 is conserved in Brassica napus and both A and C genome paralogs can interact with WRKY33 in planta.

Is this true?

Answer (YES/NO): YES